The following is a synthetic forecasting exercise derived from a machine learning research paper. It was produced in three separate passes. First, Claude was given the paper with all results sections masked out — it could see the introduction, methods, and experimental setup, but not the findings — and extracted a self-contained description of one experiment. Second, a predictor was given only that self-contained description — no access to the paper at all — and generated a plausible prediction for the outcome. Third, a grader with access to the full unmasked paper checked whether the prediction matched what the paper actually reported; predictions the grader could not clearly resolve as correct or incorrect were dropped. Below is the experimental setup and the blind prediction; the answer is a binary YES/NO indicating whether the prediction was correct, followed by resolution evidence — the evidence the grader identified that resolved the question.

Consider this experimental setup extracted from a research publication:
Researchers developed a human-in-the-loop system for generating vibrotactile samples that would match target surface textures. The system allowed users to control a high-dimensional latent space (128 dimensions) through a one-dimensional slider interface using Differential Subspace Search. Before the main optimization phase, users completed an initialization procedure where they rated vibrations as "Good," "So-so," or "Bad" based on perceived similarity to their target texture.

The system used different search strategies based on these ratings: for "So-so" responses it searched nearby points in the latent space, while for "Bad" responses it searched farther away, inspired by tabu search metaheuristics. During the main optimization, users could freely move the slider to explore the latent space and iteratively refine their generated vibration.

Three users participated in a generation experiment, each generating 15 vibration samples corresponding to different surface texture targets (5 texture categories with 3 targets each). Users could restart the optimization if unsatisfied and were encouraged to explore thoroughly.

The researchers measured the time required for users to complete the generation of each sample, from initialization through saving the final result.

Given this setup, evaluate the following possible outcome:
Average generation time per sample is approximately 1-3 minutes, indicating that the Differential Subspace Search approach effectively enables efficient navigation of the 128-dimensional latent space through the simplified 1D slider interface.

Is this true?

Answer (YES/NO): NO